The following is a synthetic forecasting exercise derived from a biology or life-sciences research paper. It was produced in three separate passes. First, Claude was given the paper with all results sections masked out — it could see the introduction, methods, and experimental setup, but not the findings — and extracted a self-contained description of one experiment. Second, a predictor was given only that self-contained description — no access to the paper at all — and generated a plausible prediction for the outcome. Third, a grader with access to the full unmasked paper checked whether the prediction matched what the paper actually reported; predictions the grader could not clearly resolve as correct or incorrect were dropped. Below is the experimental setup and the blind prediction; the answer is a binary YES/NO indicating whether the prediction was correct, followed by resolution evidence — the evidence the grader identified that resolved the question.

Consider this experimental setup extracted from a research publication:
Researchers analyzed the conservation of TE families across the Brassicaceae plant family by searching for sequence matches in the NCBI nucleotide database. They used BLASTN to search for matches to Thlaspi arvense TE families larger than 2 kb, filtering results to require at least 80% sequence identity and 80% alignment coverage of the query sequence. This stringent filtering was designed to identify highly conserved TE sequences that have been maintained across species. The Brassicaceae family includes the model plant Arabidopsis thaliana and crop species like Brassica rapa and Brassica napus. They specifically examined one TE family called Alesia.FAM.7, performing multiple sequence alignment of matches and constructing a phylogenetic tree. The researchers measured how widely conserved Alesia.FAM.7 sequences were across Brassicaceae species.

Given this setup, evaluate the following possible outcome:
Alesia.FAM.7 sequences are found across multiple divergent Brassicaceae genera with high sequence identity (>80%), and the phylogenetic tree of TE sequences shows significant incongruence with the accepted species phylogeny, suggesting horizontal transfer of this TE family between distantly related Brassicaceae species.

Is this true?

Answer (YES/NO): NO